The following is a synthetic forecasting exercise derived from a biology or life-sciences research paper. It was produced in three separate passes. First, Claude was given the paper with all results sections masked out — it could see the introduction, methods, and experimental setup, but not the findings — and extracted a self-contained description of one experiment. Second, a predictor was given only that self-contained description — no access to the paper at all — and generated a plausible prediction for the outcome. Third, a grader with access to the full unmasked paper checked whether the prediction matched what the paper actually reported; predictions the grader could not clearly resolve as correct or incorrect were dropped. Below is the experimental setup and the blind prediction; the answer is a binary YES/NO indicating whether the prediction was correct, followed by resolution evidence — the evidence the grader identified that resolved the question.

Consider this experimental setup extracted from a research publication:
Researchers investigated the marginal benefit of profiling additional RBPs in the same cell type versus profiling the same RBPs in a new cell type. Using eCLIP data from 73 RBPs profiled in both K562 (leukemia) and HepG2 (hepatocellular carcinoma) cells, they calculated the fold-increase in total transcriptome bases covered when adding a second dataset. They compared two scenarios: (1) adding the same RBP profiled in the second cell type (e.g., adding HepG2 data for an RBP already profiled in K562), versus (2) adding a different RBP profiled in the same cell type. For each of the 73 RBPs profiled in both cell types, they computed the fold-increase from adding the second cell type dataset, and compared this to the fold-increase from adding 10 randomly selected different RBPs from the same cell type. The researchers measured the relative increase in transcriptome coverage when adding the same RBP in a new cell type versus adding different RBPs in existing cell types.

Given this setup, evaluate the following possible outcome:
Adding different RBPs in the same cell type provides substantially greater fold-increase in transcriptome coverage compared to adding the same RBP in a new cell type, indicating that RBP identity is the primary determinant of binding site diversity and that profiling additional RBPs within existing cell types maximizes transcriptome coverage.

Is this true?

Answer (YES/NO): YES